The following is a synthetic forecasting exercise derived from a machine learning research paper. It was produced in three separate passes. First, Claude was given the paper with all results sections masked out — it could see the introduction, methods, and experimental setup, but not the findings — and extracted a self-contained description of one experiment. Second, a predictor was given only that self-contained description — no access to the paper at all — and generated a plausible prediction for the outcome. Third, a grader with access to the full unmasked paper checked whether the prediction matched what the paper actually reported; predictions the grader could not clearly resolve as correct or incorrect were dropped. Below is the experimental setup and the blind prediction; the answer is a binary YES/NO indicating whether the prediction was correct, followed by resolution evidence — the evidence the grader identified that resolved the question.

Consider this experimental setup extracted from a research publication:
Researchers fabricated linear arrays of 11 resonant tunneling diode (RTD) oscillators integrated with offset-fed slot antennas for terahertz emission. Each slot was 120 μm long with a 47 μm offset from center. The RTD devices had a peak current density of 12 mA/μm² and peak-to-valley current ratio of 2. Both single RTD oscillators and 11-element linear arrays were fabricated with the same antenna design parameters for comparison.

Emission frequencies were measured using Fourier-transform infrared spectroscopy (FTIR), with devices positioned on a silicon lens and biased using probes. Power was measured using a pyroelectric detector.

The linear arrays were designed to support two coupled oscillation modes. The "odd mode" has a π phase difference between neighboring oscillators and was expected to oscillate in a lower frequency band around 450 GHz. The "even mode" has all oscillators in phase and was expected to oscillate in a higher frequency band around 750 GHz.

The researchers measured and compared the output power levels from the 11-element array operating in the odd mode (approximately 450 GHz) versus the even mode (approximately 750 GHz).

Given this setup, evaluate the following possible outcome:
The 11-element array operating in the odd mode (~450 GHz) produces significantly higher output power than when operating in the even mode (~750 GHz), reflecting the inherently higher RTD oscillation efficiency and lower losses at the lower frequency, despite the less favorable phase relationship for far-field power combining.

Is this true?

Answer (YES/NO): NO